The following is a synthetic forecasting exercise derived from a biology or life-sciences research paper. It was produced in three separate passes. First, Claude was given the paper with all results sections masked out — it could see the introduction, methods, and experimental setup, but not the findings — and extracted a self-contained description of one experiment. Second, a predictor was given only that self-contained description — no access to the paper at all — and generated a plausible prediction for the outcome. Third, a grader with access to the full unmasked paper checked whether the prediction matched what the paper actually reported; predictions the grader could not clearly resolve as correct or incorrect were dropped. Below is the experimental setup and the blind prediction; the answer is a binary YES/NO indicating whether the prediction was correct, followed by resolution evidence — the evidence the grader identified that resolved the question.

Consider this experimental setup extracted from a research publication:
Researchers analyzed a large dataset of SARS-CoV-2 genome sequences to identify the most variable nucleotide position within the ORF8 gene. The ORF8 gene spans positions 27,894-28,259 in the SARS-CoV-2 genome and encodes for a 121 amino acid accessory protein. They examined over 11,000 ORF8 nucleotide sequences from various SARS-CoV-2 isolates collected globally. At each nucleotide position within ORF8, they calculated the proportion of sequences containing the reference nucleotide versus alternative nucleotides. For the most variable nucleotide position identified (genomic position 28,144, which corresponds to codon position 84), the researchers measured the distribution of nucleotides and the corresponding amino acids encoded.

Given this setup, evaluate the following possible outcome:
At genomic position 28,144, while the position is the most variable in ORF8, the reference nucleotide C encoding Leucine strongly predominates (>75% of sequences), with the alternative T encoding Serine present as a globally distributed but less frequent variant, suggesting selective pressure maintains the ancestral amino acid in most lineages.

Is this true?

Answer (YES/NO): NO